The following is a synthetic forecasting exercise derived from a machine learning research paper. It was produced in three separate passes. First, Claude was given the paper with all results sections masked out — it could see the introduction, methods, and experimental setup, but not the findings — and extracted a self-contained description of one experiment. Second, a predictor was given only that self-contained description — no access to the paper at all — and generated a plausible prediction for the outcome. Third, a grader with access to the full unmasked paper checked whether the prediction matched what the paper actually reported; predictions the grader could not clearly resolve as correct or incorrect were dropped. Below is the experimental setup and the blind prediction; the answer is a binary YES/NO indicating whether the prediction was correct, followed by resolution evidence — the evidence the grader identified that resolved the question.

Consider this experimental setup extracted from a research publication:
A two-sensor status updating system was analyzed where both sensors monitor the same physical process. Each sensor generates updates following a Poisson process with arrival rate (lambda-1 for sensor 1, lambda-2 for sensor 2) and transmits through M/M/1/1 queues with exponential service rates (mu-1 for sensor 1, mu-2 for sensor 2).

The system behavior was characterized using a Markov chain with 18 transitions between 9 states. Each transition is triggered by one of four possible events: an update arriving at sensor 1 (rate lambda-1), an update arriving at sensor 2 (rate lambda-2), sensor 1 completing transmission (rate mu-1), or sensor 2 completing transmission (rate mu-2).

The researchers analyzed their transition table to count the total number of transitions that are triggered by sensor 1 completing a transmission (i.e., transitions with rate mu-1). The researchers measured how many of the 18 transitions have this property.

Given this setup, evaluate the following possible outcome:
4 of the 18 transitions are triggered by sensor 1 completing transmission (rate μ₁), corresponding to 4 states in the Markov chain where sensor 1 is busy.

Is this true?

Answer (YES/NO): NO